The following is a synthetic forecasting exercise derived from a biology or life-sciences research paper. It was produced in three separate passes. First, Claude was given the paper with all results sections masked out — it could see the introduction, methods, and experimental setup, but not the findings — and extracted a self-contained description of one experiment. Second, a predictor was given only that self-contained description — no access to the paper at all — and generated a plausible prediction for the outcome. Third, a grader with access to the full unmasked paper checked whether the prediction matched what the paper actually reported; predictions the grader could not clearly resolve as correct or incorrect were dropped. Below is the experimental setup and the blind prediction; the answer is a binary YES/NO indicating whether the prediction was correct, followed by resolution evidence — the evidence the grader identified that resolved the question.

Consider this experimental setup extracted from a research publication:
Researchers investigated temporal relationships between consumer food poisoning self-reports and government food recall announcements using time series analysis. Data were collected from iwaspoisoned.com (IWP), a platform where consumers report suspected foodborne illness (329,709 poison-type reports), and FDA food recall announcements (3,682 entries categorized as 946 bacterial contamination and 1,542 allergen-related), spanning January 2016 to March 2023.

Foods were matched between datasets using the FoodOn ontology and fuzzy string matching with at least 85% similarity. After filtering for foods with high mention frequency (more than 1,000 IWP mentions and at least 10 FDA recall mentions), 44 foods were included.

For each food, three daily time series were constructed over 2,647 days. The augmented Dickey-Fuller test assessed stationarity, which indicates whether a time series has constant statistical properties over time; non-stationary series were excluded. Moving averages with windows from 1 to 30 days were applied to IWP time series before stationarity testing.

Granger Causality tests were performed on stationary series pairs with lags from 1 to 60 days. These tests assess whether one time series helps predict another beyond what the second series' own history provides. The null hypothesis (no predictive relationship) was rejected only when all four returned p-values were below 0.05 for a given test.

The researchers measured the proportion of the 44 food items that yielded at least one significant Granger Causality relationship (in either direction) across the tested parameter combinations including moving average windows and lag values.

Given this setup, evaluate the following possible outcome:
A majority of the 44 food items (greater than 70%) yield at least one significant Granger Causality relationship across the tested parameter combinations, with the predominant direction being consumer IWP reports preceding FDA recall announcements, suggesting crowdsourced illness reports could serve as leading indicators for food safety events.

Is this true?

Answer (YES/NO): NO